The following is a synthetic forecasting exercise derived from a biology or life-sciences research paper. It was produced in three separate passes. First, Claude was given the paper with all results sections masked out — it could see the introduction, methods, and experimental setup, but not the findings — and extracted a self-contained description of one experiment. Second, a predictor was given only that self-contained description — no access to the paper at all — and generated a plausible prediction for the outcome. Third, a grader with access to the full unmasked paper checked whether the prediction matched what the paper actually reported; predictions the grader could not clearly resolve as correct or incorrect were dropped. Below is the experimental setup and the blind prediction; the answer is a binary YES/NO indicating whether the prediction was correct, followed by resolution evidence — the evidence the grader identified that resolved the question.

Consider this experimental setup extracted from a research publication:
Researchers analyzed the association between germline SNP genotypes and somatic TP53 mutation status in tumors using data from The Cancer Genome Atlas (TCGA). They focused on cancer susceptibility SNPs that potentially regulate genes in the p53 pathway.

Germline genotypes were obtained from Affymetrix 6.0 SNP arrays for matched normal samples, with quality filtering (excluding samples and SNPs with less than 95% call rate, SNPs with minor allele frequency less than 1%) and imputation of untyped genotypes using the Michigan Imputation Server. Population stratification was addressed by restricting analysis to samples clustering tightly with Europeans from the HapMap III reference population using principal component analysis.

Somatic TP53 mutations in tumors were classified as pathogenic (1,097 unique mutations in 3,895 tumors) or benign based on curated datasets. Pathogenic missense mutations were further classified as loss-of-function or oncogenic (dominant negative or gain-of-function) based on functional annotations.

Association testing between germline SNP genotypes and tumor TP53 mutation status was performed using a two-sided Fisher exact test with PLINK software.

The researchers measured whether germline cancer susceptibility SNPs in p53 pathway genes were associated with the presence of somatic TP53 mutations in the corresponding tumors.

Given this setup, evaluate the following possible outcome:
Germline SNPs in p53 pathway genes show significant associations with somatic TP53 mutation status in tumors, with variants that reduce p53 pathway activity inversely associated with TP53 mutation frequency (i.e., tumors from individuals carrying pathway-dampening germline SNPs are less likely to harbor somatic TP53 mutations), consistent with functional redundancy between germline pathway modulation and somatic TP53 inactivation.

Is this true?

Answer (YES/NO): YES